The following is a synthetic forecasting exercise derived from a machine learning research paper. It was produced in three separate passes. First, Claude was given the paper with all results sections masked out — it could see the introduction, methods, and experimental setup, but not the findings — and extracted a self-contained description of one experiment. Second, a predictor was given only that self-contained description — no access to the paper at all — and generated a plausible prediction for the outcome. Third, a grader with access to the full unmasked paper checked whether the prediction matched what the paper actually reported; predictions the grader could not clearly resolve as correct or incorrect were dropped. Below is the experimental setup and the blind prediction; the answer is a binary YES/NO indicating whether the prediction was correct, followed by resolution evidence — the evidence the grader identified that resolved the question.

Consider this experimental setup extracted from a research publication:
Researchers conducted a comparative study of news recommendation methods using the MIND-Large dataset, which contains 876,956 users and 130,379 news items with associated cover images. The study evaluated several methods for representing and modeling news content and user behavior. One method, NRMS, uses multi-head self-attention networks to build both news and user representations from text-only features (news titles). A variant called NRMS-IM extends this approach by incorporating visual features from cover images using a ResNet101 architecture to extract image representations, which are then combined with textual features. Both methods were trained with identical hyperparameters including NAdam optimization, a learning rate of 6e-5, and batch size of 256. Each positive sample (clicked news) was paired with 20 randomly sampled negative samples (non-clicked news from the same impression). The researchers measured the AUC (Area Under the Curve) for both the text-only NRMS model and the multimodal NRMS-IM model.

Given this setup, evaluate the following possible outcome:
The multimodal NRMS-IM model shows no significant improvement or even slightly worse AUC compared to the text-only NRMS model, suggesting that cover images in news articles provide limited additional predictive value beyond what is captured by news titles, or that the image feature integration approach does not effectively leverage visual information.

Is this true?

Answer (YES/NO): NO